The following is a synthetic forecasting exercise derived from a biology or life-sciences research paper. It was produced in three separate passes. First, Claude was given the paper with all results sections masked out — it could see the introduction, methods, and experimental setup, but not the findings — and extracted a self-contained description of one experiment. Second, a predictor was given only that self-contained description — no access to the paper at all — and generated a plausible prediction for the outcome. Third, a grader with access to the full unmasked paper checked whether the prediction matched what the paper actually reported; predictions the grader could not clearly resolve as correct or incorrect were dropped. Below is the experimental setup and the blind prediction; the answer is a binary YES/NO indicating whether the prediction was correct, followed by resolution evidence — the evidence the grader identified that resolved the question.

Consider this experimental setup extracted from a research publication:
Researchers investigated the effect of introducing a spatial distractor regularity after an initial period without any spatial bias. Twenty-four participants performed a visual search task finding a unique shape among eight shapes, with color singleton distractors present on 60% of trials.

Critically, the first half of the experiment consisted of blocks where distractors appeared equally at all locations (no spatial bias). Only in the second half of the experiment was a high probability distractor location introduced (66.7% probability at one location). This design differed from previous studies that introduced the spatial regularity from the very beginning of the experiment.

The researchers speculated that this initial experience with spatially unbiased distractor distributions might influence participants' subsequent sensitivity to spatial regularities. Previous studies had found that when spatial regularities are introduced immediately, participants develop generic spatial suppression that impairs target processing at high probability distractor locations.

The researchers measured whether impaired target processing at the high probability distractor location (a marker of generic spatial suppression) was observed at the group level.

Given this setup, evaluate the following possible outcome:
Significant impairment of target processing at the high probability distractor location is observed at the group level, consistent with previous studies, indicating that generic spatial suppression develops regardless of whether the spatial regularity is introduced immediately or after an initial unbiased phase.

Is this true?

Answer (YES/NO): NO